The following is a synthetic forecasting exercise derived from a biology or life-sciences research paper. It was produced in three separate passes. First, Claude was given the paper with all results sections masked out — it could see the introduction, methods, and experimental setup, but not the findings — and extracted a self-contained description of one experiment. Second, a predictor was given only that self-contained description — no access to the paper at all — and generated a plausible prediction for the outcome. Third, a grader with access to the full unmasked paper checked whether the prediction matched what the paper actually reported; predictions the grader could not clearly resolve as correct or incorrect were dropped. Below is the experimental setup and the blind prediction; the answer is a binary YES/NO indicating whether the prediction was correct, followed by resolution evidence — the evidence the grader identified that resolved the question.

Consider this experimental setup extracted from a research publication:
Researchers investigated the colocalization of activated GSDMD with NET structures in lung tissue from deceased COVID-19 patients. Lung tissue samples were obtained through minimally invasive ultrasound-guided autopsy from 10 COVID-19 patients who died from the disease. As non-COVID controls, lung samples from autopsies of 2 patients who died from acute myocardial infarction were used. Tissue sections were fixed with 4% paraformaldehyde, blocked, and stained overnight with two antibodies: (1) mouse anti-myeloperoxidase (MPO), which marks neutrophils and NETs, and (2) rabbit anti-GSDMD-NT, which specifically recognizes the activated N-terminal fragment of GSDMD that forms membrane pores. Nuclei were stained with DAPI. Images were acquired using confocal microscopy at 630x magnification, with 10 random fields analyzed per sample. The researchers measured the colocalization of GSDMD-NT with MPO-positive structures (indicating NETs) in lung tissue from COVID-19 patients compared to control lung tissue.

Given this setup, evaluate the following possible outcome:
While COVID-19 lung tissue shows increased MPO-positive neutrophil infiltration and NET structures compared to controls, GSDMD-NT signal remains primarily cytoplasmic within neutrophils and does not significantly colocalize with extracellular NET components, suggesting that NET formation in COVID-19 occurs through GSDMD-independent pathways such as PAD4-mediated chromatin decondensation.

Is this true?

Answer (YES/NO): NO